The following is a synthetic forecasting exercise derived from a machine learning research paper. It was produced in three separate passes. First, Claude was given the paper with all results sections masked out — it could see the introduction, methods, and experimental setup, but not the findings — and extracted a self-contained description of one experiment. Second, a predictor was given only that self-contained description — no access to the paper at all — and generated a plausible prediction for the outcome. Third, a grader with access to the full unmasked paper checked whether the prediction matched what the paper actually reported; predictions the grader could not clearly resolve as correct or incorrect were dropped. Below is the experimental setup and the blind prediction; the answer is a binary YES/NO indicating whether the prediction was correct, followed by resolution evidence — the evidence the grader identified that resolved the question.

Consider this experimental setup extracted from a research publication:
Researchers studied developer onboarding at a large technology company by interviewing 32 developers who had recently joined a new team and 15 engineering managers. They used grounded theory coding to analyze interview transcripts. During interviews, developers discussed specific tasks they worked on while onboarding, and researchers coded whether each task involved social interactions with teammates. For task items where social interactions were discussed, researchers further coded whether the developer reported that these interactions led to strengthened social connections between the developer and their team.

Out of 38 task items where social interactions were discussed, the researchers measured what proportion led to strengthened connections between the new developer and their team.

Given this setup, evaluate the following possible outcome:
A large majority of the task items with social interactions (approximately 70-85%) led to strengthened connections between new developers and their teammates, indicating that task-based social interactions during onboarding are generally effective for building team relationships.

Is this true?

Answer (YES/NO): YES